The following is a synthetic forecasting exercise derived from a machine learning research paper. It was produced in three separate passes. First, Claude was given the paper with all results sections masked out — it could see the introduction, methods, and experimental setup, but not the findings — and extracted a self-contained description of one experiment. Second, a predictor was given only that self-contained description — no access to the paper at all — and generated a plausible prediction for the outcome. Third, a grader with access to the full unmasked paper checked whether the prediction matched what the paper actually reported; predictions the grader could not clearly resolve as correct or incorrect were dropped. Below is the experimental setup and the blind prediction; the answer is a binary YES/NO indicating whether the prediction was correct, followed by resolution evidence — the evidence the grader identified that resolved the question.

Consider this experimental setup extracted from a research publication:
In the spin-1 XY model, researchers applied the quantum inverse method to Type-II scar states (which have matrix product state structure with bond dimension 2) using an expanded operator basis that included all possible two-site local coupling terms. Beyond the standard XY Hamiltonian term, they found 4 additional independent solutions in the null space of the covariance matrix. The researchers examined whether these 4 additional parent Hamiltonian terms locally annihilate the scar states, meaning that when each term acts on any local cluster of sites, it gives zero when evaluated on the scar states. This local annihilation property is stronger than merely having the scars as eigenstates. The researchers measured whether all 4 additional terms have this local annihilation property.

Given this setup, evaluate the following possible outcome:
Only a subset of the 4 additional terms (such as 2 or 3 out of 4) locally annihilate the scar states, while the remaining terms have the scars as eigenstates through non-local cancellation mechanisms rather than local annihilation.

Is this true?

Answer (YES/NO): NO